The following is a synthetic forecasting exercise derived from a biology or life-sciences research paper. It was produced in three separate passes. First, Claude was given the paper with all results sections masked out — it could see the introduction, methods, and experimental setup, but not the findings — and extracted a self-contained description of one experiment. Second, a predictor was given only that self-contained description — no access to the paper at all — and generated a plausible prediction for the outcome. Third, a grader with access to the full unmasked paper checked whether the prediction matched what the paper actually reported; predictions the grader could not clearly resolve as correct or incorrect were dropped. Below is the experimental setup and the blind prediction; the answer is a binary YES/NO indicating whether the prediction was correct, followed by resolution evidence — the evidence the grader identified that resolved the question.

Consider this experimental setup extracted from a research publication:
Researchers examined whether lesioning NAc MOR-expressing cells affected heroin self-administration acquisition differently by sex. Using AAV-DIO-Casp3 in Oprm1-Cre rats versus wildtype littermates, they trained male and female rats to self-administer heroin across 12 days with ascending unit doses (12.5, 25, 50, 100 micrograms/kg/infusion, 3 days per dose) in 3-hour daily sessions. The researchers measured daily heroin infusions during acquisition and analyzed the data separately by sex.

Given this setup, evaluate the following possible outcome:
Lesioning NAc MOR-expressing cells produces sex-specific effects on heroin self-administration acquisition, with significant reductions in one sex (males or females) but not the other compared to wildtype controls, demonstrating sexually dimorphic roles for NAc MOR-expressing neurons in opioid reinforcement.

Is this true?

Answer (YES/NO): YES